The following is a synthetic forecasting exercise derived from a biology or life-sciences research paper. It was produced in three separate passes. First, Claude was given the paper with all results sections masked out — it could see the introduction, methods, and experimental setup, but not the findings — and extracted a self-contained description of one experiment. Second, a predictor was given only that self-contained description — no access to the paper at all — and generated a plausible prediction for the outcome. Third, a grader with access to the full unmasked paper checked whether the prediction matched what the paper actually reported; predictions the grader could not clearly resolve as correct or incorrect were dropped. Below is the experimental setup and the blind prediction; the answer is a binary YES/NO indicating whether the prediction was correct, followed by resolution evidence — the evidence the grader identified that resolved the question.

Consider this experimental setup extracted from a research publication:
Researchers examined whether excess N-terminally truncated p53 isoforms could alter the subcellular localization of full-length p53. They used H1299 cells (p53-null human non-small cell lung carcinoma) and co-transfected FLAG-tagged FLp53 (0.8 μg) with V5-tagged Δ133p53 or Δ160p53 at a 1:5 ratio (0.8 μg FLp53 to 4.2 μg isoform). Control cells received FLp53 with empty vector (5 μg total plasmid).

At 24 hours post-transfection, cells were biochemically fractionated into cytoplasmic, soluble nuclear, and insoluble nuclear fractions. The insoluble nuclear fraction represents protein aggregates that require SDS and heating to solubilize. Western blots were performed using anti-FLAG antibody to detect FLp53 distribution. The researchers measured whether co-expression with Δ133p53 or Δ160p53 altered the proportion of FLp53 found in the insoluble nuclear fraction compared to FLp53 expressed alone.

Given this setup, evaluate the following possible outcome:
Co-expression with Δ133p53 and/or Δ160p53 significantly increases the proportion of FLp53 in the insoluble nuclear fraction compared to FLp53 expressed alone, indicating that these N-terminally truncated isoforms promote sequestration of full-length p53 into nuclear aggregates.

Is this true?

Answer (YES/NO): YES